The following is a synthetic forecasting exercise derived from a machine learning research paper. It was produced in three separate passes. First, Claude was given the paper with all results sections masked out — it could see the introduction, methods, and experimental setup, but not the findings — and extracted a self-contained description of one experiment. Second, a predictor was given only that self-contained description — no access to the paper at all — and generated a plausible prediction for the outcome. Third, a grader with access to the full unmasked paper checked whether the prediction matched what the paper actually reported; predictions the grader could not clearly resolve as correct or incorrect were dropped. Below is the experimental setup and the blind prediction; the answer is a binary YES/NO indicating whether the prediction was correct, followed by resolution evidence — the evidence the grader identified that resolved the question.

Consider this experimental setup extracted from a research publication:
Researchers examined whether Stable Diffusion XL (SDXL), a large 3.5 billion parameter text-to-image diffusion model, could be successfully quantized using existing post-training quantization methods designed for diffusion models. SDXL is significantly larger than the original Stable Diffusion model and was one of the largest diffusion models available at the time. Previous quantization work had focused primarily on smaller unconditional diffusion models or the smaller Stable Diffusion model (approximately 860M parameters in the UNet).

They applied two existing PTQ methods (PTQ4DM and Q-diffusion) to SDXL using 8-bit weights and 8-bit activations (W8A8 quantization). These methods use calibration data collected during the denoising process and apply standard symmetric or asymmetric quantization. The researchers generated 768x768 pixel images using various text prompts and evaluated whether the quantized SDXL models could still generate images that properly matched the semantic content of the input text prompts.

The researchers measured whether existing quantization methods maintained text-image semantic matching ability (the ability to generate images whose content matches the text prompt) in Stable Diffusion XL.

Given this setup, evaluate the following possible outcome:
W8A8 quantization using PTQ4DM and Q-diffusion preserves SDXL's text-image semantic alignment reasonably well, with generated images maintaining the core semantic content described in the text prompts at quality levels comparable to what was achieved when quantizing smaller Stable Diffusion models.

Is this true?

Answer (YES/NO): NO